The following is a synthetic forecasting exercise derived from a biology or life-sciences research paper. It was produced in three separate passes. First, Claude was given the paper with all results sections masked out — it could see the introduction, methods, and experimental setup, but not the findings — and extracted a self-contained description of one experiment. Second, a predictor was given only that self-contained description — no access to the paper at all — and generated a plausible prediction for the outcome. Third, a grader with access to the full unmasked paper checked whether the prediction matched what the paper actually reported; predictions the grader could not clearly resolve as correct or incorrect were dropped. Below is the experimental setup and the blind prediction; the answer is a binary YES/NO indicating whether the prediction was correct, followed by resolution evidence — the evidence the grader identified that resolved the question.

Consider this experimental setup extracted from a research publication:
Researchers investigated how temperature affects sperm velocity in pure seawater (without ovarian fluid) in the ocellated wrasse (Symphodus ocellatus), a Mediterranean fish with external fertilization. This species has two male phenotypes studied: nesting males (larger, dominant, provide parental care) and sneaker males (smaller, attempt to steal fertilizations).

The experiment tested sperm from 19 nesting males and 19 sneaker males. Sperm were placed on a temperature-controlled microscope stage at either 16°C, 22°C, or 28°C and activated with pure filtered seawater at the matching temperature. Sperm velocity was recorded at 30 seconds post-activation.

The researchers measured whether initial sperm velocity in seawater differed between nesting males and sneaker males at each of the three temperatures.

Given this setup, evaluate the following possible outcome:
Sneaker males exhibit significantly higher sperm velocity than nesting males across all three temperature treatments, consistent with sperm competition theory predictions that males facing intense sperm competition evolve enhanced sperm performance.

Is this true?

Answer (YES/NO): NO